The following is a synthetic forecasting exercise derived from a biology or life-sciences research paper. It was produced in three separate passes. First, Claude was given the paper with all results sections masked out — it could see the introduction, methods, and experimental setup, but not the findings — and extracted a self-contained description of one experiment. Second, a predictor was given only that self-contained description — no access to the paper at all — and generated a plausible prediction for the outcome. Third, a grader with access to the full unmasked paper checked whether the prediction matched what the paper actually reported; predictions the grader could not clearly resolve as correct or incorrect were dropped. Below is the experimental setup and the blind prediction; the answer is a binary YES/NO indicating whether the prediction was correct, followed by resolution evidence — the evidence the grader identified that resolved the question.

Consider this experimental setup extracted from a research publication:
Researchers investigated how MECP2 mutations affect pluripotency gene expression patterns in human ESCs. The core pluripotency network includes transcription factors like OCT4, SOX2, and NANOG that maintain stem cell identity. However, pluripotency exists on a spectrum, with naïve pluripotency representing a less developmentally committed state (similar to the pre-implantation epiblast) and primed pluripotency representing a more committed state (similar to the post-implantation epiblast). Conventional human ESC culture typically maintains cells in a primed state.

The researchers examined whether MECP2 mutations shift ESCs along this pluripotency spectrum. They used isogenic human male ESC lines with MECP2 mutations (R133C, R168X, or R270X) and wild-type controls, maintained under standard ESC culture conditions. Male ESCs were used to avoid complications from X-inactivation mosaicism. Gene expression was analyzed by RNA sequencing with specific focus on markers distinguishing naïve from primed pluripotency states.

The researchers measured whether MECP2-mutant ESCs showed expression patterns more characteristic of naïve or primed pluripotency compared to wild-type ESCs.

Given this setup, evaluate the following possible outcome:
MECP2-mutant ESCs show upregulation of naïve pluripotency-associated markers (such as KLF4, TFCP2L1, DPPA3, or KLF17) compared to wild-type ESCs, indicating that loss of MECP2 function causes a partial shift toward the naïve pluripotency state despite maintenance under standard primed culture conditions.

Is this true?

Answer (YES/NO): YES